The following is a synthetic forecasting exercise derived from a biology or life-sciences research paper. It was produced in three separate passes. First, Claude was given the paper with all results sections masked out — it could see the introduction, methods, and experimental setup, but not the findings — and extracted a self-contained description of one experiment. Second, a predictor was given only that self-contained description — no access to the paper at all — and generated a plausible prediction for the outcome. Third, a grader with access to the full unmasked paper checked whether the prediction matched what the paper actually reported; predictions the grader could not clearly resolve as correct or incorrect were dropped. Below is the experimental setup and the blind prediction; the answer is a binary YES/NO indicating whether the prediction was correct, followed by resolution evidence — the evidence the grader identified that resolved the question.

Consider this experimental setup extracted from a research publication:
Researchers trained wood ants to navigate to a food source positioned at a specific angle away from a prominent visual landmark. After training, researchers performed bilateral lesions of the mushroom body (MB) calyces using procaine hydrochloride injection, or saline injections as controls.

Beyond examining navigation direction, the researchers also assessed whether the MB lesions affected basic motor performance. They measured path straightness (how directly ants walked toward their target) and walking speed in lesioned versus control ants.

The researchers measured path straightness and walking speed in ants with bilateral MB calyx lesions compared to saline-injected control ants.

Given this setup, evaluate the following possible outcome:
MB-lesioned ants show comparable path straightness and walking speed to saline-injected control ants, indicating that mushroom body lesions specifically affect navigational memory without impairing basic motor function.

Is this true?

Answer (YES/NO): YES